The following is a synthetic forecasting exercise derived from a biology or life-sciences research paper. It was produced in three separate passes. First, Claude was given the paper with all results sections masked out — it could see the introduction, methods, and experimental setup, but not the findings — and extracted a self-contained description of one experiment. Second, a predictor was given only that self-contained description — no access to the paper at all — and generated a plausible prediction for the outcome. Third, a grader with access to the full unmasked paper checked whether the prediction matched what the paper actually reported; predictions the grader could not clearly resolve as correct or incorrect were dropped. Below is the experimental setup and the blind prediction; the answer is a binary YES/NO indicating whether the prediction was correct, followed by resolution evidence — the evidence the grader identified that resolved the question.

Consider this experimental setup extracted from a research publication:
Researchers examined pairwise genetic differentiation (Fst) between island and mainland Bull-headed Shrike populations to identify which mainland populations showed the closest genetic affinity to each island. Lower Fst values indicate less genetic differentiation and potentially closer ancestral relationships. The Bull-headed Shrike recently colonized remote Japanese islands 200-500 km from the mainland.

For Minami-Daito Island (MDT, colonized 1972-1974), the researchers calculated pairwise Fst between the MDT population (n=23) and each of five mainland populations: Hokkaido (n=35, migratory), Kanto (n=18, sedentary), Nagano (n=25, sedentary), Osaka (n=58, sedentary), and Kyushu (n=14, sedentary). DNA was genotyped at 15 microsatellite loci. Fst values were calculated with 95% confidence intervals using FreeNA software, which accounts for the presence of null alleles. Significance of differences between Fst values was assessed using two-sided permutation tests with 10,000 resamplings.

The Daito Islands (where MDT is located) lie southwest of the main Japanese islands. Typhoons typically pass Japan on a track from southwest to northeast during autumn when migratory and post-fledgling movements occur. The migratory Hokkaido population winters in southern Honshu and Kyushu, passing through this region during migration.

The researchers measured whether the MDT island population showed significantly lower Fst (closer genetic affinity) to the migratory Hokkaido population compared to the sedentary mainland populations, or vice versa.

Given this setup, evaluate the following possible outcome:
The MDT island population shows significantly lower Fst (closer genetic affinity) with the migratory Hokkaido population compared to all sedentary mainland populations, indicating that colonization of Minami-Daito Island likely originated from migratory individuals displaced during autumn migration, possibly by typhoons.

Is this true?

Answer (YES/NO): NO